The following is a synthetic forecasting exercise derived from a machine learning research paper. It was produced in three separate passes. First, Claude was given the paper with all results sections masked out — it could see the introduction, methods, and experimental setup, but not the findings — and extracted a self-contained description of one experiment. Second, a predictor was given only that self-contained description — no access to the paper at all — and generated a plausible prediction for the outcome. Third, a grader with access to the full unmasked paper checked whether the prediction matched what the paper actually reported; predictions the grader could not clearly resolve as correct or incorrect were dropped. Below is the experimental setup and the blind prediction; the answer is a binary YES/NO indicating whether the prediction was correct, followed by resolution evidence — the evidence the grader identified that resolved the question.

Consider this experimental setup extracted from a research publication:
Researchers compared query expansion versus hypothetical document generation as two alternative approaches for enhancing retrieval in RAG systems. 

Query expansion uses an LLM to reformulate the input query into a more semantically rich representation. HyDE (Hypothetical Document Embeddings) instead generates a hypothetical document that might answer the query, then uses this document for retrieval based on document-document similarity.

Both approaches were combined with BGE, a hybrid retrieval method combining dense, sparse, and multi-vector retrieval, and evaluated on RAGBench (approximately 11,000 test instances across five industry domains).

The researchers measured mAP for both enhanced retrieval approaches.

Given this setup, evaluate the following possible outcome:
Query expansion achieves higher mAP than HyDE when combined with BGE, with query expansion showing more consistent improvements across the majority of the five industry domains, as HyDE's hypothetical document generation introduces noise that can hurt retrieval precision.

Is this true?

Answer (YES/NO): NO